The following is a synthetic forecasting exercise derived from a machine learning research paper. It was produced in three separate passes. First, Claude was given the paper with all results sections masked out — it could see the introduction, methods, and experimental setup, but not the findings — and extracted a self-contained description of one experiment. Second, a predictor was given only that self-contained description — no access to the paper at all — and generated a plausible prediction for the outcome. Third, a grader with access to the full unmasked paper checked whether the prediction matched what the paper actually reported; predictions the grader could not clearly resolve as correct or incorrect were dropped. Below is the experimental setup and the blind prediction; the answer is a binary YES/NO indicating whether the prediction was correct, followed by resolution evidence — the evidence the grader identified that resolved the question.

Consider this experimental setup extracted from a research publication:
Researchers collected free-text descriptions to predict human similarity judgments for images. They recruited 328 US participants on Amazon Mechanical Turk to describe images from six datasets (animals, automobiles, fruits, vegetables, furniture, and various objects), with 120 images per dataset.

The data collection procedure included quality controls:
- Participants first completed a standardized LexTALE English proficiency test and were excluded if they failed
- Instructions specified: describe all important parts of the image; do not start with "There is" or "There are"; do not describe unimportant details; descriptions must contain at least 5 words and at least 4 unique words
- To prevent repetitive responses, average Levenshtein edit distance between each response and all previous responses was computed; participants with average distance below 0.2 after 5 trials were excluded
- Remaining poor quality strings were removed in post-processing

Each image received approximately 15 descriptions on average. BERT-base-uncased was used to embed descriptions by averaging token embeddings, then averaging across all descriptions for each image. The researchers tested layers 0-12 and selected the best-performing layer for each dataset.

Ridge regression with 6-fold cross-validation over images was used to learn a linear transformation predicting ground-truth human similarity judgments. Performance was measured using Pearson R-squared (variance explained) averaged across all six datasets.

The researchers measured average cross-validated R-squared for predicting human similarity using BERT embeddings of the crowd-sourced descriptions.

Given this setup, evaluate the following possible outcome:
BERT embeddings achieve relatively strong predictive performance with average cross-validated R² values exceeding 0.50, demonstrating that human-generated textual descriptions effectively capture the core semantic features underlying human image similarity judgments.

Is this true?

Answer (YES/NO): NO